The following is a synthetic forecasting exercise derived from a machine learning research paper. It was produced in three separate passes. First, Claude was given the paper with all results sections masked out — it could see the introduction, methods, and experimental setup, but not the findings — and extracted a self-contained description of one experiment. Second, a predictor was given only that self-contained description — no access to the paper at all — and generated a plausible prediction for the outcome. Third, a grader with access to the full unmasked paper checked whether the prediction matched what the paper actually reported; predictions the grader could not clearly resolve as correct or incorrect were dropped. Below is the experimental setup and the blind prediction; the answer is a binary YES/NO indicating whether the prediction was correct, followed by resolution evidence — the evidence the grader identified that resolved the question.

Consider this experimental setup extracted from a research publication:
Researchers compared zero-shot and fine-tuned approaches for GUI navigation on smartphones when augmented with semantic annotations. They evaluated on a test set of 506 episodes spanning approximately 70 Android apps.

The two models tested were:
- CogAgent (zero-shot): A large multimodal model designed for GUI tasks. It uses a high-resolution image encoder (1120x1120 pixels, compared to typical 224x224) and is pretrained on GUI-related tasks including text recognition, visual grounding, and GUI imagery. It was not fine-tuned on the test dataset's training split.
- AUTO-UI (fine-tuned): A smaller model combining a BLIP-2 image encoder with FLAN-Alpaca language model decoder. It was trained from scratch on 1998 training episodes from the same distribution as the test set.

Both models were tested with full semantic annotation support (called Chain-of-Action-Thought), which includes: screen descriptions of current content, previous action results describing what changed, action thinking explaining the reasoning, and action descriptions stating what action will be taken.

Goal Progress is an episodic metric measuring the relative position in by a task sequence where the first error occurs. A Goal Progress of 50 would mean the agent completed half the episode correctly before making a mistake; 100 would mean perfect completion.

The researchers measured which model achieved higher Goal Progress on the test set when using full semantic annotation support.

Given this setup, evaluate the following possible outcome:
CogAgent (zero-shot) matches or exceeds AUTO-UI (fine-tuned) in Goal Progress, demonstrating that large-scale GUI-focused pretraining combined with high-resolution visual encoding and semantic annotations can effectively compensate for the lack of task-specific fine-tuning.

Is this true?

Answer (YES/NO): YES